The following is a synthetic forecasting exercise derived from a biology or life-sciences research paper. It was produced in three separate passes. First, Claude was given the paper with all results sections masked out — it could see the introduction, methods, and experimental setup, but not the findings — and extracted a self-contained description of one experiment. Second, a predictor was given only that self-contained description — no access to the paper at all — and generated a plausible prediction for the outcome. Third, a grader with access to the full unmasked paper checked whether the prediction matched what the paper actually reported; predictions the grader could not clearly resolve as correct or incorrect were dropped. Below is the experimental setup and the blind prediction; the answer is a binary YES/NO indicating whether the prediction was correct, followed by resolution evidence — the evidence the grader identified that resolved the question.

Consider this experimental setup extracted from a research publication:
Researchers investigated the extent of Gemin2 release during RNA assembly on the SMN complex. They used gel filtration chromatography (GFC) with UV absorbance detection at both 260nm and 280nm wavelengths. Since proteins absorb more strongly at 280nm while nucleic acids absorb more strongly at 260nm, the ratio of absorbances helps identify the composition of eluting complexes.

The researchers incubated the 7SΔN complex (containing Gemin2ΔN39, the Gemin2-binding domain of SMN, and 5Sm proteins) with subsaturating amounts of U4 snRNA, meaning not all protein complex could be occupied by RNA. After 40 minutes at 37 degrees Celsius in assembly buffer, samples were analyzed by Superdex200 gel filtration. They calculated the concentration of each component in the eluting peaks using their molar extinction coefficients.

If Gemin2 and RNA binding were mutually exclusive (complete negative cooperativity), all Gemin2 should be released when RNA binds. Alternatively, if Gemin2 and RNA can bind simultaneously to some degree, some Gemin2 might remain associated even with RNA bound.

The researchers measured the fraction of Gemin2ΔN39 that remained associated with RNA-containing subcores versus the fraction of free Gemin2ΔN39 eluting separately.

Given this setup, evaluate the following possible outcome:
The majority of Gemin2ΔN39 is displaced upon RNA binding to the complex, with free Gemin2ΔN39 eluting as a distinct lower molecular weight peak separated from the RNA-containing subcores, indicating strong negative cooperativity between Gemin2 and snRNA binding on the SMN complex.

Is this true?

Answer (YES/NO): NO